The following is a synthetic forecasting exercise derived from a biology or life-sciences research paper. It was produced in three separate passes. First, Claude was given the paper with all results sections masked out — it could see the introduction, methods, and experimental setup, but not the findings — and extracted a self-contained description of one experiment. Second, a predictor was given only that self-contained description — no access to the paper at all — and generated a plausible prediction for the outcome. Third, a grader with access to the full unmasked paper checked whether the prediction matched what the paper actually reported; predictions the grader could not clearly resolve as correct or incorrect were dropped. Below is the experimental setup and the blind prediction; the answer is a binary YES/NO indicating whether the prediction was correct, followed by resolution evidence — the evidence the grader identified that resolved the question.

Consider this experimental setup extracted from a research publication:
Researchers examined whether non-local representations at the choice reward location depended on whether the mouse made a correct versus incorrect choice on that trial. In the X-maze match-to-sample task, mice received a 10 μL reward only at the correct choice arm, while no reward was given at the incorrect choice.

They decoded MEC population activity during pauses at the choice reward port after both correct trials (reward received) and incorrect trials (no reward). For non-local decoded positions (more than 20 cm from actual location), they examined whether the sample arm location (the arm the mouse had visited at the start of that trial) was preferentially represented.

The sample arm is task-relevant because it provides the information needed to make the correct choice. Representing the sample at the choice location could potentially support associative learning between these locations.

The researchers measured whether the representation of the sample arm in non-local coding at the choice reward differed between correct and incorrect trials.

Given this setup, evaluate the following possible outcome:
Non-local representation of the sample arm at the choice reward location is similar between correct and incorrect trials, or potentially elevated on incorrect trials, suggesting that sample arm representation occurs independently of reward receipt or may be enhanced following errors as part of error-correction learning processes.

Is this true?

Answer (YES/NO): NO